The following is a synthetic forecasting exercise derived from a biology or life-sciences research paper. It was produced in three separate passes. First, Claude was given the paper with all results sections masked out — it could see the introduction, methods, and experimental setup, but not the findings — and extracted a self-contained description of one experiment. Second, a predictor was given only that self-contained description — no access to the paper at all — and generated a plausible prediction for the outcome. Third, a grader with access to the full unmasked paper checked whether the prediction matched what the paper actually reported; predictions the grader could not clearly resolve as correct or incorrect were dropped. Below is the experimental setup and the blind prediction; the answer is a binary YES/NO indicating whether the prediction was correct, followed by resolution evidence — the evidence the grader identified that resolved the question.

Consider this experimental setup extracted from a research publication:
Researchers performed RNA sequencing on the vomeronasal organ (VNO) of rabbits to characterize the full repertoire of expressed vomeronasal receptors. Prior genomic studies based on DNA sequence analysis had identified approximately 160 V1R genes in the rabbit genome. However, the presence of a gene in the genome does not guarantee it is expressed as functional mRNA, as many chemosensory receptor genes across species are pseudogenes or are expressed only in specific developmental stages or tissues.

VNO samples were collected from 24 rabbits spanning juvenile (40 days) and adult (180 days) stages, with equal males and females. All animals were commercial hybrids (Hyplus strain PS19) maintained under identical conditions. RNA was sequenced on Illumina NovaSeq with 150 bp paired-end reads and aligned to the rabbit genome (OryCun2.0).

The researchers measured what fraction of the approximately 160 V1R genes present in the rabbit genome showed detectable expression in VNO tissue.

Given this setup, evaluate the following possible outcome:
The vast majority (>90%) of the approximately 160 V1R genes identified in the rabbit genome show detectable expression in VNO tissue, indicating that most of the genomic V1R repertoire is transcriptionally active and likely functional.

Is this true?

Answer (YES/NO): NO